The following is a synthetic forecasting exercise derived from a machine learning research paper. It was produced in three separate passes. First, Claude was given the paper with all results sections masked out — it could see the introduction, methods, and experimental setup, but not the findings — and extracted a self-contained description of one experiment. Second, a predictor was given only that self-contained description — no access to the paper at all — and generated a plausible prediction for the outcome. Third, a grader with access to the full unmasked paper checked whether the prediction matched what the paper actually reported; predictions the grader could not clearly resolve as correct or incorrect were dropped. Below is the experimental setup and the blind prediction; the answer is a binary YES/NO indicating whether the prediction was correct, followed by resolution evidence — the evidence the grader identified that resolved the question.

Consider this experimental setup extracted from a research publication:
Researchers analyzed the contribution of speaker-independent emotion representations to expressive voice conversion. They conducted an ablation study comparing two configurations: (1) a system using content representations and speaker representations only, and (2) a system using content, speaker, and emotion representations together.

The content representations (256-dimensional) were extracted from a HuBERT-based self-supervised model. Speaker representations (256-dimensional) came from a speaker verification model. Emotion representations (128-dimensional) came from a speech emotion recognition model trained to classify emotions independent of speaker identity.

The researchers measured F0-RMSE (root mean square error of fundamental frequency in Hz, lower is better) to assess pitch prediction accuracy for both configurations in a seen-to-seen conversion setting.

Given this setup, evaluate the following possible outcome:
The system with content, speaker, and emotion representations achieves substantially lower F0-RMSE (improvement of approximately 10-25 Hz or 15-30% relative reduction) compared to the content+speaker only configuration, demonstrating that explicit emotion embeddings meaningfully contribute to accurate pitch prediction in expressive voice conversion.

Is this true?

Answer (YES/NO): NO